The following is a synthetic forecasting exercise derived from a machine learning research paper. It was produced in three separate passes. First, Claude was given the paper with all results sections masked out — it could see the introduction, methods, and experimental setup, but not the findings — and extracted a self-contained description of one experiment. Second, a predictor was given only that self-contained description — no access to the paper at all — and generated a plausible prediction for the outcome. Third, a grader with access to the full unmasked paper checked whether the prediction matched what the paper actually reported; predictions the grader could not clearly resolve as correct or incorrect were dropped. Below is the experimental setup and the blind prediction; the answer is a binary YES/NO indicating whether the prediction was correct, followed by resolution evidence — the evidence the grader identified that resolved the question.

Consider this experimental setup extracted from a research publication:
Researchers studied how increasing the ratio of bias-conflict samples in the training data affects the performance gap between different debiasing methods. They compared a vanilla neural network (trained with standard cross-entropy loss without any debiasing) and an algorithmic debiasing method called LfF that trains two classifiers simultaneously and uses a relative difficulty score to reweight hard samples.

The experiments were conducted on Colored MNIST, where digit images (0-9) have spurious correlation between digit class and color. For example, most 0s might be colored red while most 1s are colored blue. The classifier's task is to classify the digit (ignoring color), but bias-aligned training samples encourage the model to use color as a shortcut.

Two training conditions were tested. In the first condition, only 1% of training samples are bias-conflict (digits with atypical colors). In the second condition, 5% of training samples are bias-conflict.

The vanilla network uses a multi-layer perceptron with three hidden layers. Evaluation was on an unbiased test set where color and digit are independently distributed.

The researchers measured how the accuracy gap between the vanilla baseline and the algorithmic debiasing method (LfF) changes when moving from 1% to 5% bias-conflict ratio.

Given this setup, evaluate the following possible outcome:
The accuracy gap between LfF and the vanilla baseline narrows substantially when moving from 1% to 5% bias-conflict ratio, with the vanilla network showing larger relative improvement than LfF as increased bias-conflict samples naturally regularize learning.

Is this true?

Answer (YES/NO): YES